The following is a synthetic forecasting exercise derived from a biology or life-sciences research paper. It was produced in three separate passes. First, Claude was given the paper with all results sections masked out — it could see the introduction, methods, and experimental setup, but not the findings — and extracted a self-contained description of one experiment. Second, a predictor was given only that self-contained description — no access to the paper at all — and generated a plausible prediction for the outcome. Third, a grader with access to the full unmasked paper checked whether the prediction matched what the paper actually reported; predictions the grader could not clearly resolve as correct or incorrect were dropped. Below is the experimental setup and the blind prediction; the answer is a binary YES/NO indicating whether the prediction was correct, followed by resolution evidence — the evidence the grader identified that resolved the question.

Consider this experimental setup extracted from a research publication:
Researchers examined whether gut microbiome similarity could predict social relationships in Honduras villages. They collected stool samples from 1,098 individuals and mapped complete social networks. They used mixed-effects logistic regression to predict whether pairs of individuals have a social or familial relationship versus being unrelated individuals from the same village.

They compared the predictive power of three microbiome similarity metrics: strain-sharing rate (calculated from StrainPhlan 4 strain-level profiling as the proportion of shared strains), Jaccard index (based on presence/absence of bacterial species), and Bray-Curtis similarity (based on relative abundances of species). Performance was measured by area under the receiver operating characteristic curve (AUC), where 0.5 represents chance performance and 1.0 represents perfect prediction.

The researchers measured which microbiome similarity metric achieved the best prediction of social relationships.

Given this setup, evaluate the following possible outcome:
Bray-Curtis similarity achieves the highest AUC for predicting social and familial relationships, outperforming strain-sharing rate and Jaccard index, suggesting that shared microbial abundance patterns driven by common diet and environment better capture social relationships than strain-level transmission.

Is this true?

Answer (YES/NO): NO